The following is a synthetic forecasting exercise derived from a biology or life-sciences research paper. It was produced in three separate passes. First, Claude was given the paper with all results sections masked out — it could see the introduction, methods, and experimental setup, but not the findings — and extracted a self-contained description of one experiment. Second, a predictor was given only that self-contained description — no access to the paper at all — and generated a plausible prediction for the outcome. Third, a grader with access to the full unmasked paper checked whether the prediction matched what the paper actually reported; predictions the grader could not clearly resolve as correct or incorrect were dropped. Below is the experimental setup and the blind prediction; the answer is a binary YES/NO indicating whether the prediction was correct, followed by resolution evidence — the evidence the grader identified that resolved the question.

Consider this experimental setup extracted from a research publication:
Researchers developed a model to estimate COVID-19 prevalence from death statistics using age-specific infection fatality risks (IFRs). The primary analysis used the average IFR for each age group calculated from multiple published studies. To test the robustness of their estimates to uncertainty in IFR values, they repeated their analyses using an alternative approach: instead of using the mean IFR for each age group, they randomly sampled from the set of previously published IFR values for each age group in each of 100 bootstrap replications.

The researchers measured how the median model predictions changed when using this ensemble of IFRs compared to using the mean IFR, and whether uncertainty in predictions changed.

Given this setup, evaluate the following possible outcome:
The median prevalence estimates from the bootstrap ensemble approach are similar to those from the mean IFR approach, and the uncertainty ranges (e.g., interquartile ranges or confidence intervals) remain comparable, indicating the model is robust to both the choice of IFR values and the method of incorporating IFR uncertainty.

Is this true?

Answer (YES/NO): NO